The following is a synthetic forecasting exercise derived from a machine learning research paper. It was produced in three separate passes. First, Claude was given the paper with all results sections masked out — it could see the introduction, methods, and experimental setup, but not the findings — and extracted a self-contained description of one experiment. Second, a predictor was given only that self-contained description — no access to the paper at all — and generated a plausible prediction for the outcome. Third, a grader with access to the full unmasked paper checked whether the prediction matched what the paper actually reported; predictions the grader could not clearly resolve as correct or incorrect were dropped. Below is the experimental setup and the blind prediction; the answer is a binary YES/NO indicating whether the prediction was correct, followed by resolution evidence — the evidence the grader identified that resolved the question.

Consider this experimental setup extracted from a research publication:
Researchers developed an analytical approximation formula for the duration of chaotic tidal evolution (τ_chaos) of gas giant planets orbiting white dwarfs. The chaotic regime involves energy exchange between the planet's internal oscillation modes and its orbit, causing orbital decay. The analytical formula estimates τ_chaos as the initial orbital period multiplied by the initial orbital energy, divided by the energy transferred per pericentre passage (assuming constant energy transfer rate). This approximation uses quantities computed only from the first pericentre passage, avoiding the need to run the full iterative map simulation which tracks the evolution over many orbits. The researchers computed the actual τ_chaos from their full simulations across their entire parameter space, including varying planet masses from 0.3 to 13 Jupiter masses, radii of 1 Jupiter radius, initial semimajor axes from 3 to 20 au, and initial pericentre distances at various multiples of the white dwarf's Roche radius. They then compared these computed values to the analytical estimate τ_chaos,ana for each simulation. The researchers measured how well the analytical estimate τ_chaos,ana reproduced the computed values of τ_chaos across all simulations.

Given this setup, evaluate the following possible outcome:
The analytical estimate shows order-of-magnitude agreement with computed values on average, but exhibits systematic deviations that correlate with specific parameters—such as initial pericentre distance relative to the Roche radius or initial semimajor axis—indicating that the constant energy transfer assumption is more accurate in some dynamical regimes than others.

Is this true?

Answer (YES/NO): YES